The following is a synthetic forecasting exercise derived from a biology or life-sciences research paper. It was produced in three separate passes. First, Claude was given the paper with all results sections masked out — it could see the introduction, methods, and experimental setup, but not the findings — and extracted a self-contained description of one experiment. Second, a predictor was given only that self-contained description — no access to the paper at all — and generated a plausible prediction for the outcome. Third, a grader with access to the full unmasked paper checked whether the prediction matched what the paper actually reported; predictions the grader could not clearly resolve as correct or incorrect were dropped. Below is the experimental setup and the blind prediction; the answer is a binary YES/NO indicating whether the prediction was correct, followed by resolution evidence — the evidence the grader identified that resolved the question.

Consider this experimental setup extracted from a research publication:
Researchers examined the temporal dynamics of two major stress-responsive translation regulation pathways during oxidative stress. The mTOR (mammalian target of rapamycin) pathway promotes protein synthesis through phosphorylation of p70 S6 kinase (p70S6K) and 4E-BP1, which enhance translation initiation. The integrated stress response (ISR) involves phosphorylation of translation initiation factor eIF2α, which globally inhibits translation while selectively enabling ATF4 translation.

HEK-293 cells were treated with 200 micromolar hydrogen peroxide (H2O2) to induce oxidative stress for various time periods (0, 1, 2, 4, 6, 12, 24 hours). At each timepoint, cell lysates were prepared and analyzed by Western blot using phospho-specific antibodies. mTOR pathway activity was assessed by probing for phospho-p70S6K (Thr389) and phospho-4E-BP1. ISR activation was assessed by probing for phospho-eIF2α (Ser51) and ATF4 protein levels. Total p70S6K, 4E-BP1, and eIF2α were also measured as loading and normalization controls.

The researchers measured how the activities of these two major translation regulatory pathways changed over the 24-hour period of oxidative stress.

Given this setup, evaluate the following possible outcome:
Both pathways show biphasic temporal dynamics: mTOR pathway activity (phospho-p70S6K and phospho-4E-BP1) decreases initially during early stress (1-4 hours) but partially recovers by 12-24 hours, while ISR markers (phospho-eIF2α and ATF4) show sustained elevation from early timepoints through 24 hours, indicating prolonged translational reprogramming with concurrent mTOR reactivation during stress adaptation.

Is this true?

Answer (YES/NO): NO